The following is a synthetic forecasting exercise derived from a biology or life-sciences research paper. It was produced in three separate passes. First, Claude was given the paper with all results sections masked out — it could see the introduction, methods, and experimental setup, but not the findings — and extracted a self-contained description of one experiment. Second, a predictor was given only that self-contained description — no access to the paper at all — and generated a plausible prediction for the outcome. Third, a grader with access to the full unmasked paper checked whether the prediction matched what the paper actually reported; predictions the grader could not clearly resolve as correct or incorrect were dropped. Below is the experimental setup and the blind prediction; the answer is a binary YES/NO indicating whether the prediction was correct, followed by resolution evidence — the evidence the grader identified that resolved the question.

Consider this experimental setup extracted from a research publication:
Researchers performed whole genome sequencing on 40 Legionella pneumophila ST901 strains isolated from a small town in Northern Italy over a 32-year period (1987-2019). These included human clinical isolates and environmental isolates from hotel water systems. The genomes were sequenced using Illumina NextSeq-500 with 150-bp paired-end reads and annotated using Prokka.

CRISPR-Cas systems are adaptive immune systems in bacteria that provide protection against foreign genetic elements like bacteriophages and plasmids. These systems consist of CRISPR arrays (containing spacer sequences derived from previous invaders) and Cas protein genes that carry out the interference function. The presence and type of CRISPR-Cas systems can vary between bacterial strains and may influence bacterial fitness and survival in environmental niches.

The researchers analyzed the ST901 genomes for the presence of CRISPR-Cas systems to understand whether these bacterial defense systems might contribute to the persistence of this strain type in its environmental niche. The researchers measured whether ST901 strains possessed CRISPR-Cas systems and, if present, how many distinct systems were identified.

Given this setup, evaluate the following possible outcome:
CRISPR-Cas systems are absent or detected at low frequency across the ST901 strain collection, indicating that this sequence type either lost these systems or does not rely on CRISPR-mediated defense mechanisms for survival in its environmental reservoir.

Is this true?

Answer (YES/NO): NO